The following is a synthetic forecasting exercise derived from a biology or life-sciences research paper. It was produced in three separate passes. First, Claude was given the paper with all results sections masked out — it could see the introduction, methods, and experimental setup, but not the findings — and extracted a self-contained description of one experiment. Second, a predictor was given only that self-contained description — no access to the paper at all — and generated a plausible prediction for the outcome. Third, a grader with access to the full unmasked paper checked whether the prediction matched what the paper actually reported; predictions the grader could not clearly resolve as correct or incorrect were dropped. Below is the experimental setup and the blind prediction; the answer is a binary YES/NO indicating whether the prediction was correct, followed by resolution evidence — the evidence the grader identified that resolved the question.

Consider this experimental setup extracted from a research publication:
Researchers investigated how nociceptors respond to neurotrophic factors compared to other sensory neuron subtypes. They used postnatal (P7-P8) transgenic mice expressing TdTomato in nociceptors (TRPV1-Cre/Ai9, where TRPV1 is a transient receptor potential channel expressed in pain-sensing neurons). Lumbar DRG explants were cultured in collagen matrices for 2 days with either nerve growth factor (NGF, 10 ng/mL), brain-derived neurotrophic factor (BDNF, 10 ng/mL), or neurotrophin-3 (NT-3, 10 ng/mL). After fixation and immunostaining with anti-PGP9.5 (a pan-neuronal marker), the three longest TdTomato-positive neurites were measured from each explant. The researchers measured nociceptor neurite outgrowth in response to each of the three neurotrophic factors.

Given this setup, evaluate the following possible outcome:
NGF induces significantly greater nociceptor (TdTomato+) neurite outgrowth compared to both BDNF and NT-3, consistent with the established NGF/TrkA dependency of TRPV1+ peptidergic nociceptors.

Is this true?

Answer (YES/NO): NO